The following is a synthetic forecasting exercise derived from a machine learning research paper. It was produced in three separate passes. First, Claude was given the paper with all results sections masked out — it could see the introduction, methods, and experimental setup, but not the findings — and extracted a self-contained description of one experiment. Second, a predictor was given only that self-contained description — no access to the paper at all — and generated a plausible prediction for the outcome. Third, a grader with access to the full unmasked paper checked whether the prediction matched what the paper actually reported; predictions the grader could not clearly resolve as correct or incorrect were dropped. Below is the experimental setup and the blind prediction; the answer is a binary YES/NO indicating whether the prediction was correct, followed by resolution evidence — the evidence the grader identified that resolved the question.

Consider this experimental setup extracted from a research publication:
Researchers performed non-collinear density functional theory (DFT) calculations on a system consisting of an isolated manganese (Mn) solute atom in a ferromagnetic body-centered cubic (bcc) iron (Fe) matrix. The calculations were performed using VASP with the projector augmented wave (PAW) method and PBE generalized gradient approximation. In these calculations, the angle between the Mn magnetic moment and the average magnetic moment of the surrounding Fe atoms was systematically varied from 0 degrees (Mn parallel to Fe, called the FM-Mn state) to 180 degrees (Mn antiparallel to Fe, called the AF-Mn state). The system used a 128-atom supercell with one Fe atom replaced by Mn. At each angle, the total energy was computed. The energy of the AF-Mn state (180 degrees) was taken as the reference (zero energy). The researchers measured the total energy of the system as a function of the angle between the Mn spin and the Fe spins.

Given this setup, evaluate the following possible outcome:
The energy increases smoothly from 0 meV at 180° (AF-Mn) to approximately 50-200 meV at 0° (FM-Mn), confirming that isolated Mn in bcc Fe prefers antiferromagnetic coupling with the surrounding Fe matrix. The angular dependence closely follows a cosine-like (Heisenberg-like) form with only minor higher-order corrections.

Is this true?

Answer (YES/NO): NO